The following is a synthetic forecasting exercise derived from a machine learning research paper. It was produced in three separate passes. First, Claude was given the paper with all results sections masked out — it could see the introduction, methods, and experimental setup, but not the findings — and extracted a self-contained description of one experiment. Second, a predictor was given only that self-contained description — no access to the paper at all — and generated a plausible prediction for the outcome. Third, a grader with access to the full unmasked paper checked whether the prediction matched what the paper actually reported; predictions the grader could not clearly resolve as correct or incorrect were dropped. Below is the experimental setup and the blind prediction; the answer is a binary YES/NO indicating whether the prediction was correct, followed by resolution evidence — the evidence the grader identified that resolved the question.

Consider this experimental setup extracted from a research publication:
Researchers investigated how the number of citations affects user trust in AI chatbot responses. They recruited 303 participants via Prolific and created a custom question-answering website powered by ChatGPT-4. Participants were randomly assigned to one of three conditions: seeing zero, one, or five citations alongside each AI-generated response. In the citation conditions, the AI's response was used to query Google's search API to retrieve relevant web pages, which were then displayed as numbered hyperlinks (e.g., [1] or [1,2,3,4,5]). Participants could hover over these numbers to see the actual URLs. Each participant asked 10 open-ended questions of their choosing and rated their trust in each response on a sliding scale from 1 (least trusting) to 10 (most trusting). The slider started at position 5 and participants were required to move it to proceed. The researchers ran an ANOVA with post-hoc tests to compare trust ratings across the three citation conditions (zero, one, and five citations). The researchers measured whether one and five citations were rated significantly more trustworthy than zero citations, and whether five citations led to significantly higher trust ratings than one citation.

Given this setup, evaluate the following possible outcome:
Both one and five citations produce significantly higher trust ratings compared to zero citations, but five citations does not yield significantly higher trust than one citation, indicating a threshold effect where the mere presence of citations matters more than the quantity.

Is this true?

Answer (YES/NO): YES